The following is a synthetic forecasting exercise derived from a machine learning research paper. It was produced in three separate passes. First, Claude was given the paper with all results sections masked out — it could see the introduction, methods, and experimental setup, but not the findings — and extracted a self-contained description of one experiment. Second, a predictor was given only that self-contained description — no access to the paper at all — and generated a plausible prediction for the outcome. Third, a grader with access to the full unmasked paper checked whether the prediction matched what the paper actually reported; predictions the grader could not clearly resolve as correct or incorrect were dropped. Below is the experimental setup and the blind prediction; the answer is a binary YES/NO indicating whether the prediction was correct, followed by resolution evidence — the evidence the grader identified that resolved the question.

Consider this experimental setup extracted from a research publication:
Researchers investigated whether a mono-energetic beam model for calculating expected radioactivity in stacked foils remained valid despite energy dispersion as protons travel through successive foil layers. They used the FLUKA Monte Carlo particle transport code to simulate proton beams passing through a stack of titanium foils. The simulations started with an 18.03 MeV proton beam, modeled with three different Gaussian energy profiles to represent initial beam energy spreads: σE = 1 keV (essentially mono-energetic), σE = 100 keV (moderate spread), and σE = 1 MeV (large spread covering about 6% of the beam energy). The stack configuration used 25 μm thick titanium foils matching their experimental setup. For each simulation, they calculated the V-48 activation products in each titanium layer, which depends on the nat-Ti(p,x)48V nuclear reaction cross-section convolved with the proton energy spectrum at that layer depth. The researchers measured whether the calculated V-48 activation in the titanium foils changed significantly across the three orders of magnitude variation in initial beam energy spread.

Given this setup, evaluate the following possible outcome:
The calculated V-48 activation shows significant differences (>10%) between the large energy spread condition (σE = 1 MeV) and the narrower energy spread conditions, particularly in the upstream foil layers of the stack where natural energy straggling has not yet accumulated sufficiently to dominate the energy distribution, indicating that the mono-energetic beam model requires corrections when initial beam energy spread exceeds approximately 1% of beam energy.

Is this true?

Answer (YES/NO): NO